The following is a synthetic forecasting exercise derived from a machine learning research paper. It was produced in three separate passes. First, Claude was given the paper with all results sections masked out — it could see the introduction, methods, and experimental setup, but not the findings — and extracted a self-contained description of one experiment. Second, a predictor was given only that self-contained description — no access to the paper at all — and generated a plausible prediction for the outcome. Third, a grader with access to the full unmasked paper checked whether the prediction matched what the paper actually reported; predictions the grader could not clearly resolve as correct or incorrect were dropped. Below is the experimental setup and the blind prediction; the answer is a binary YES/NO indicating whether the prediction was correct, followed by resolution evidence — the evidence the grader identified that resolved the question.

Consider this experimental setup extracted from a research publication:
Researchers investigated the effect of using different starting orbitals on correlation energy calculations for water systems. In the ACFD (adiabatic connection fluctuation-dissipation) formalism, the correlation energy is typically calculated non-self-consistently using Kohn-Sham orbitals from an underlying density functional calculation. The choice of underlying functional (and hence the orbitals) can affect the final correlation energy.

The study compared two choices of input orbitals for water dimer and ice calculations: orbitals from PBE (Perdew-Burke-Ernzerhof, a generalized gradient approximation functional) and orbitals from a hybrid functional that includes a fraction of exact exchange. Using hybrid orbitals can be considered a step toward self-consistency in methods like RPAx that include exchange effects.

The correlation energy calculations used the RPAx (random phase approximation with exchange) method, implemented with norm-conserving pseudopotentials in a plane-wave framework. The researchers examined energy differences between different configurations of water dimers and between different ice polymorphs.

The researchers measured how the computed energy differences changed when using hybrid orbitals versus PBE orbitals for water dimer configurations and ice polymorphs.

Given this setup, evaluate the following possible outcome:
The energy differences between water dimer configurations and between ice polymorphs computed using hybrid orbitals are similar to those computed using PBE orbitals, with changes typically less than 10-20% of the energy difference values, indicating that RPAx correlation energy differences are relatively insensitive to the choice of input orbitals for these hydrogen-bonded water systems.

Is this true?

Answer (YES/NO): YES